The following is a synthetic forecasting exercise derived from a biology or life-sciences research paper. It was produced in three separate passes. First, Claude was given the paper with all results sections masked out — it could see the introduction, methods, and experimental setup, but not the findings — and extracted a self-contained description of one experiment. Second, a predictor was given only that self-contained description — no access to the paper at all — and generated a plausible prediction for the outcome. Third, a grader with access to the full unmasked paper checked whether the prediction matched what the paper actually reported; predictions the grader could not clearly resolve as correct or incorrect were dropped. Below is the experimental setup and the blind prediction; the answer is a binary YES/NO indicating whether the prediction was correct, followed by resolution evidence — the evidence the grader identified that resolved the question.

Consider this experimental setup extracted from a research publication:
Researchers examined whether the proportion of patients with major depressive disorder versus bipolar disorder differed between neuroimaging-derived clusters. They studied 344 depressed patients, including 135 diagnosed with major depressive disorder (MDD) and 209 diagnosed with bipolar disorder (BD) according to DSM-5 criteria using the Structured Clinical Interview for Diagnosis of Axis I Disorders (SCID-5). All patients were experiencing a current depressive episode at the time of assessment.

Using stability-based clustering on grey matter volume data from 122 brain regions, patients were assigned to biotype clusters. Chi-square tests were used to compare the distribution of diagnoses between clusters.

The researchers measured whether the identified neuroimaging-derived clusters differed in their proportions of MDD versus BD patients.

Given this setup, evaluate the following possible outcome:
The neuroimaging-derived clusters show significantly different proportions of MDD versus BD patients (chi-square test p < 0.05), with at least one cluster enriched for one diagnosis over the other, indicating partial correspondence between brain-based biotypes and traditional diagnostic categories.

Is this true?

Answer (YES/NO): NO